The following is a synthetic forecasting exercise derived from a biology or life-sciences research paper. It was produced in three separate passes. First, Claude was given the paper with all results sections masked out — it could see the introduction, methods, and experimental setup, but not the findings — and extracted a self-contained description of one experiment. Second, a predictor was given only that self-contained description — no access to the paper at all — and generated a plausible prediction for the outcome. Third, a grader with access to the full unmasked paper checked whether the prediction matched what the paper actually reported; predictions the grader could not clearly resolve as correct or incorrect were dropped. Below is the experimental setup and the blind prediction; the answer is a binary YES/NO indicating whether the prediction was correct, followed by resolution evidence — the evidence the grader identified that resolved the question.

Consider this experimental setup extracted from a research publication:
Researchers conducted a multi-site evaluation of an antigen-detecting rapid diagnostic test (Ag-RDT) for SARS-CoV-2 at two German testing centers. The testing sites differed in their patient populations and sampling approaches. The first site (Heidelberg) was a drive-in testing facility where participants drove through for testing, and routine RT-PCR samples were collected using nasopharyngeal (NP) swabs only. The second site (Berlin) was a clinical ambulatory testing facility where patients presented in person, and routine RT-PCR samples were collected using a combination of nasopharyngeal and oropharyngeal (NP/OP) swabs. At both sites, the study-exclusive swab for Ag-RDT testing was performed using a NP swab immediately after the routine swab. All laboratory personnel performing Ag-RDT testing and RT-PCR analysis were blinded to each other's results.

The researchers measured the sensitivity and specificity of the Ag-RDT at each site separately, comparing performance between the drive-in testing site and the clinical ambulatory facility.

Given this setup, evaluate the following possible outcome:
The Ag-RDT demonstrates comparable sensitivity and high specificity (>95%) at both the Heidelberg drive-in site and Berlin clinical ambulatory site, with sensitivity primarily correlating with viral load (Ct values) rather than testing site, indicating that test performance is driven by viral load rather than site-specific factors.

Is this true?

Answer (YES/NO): NO